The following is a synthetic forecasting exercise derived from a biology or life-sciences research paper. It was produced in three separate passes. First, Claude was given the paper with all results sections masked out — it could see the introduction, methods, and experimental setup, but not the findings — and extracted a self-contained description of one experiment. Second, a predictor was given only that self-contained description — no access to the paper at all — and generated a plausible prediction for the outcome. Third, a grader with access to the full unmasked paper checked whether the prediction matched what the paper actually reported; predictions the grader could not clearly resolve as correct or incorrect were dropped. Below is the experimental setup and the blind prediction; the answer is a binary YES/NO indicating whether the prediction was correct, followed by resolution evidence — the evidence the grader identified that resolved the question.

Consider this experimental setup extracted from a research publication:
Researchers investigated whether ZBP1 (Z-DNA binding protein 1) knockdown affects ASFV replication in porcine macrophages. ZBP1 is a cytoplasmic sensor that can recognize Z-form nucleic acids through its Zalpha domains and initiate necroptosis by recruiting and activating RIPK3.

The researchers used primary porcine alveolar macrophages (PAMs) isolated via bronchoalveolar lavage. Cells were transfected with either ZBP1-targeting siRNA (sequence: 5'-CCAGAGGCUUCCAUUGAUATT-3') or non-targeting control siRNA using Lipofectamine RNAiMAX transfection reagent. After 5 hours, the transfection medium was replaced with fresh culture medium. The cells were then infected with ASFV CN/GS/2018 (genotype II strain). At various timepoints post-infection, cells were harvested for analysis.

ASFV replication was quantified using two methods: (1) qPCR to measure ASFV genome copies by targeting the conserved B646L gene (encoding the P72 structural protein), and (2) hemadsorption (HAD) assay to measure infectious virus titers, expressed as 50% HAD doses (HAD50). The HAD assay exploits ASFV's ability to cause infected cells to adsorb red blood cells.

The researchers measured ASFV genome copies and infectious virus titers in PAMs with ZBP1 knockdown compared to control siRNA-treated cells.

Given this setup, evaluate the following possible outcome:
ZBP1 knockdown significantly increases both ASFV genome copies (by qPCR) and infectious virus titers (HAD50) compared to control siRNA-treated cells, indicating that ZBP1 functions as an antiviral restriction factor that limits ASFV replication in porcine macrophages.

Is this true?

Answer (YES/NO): YES